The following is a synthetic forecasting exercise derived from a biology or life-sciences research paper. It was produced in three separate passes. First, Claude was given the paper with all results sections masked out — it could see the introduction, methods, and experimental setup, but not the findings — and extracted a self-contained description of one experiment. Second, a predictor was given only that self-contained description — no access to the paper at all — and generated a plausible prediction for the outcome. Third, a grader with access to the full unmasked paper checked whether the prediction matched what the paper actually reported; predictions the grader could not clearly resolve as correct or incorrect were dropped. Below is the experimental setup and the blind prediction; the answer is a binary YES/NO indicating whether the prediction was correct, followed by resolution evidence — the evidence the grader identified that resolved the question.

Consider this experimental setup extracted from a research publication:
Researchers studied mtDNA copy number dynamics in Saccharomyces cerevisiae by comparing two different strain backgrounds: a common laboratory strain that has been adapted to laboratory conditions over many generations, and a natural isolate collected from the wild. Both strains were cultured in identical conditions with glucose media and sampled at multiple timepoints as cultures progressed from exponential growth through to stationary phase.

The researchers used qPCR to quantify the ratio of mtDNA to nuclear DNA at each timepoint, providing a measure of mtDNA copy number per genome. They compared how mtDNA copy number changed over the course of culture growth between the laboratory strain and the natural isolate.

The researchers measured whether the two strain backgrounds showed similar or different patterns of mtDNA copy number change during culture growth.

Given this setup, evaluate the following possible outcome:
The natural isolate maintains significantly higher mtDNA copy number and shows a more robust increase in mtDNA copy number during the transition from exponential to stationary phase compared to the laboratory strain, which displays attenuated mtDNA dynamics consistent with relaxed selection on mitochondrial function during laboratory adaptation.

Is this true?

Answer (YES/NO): NO